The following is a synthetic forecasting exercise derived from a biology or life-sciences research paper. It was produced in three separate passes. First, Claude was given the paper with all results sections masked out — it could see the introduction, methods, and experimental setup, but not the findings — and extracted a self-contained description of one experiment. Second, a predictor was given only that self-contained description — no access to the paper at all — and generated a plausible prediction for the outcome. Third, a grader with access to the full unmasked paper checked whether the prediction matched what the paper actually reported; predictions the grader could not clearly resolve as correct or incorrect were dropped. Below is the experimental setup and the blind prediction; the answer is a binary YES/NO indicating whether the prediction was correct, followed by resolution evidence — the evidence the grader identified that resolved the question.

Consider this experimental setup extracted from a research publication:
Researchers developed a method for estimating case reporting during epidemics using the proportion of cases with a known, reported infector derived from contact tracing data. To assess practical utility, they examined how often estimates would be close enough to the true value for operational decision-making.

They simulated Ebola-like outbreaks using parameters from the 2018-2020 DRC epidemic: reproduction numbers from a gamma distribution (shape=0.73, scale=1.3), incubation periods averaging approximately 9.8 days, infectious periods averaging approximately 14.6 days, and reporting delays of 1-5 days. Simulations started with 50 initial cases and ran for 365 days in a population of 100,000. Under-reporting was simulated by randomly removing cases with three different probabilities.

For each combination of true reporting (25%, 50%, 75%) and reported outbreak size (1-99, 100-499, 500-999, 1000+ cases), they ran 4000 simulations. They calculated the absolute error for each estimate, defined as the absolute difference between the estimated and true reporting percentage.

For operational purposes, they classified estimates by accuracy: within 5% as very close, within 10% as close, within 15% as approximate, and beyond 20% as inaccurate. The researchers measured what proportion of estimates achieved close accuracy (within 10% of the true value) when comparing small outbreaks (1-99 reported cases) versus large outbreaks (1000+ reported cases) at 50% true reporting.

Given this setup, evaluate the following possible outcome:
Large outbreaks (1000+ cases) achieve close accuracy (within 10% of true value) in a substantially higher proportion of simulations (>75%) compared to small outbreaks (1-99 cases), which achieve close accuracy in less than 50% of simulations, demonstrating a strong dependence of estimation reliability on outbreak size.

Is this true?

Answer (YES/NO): NO